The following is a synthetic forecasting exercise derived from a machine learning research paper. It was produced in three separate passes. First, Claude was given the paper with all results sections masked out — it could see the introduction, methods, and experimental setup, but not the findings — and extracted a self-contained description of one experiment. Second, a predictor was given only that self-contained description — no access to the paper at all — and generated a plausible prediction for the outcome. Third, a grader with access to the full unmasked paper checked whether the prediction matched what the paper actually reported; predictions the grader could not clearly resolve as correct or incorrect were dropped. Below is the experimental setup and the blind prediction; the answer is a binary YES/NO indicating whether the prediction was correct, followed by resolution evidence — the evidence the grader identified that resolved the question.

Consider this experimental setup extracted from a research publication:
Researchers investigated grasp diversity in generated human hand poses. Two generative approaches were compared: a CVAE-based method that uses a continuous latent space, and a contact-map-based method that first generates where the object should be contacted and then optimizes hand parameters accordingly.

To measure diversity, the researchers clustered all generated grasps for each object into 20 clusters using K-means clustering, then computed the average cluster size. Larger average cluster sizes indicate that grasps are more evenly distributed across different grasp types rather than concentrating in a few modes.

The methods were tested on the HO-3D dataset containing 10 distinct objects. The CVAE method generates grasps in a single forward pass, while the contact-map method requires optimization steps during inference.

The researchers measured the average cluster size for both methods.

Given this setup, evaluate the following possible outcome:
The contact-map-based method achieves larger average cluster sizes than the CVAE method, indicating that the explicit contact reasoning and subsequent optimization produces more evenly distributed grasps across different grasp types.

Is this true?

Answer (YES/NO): YES